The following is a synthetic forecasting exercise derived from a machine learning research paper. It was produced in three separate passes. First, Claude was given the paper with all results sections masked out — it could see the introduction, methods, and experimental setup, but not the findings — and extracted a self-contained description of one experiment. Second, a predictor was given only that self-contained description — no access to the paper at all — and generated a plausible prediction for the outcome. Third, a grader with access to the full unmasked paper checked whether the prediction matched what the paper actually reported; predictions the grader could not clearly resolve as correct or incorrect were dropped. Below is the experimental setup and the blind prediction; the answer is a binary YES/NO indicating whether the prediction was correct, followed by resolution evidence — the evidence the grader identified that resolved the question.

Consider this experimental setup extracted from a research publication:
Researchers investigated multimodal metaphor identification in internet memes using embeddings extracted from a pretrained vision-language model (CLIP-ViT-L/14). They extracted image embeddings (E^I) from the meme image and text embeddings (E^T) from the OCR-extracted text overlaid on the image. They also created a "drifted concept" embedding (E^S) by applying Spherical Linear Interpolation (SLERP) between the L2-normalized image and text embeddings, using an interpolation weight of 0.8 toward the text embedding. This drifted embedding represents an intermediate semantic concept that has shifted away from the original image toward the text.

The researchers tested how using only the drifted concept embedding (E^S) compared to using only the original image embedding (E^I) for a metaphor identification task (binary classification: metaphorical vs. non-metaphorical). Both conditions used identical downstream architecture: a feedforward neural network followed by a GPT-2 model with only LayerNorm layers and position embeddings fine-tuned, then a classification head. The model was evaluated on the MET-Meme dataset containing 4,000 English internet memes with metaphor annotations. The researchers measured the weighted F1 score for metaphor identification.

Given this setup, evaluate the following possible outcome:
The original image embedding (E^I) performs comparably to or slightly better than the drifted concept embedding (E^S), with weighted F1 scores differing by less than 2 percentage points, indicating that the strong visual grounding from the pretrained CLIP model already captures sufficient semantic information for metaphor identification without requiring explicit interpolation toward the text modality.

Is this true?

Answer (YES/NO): NO